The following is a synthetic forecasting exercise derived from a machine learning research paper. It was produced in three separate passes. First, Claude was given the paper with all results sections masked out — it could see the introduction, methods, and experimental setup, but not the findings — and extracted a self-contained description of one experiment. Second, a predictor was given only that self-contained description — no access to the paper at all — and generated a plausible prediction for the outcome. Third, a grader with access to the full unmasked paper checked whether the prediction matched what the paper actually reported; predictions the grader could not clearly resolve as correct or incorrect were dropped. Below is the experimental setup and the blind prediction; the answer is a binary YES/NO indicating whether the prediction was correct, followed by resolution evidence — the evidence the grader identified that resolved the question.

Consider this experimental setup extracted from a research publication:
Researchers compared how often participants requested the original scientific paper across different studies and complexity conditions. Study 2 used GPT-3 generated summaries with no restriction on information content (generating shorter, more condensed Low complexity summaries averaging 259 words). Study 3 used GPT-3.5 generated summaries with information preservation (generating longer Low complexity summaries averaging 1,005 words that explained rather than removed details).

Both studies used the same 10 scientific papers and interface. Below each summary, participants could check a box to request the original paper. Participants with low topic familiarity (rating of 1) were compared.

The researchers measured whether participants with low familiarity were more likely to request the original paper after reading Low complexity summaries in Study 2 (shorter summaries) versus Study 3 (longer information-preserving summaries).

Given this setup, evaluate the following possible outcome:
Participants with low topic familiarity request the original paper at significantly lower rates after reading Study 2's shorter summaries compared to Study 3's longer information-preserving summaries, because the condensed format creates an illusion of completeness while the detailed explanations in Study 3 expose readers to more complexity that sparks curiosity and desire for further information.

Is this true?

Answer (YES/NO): NO